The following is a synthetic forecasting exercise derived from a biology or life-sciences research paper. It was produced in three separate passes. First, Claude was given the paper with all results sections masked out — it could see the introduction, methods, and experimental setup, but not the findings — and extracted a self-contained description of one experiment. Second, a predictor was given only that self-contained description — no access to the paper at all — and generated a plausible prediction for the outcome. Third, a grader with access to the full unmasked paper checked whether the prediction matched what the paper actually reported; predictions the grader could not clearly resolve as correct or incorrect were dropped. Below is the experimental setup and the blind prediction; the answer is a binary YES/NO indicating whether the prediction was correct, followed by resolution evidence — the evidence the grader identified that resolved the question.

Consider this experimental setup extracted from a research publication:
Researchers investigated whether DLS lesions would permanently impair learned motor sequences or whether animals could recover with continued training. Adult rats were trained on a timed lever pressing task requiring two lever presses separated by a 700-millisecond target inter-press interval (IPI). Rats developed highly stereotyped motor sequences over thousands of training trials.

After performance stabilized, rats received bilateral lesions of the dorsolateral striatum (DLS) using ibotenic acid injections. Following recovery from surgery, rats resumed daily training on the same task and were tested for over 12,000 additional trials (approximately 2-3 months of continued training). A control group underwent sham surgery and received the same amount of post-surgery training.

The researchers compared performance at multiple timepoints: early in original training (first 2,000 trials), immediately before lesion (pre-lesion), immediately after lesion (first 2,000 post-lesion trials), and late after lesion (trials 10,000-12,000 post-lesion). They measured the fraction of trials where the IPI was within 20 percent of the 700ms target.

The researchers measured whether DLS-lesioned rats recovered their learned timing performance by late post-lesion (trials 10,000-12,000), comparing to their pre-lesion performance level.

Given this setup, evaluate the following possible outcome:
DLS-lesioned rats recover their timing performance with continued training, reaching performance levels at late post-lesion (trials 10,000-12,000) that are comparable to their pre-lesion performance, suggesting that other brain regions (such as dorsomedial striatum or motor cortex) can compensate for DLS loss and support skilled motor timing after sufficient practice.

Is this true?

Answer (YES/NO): NO